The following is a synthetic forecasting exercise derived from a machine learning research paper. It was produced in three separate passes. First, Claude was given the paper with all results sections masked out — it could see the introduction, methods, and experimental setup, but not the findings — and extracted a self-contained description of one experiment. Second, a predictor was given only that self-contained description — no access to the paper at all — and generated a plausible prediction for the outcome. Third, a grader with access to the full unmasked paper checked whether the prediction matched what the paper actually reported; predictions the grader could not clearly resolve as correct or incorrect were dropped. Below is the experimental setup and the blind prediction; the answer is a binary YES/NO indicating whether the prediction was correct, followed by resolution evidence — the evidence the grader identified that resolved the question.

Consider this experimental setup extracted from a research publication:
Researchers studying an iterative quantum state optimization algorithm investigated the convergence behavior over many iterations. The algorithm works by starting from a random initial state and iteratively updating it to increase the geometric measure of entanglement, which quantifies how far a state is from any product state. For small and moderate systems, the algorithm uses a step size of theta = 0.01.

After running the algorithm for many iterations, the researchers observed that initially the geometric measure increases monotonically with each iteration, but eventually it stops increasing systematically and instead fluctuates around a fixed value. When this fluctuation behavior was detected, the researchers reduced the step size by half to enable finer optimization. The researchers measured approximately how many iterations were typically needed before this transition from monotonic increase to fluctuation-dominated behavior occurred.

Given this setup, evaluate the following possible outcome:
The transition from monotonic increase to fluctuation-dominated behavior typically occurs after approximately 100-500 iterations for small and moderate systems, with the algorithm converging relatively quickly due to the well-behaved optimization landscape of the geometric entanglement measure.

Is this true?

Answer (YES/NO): YES